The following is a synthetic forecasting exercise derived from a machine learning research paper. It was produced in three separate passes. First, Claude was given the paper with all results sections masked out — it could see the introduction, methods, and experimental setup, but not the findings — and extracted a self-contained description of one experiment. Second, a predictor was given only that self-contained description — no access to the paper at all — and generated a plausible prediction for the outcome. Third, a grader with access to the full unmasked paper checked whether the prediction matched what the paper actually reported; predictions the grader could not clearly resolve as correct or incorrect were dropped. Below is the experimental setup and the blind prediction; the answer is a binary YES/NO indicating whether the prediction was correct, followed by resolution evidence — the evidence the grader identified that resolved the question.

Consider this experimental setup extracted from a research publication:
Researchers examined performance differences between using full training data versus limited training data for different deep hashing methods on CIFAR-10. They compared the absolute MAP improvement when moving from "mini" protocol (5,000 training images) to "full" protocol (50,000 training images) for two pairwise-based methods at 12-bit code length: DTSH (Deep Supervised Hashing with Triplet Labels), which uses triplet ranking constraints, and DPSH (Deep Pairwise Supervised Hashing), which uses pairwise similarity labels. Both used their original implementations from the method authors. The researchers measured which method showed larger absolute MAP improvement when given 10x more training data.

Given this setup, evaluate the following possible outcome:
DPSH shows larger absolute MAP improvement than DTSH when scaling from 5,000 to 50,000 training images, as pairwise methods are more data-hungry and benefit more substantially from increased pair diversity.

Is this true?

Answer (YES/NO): NO